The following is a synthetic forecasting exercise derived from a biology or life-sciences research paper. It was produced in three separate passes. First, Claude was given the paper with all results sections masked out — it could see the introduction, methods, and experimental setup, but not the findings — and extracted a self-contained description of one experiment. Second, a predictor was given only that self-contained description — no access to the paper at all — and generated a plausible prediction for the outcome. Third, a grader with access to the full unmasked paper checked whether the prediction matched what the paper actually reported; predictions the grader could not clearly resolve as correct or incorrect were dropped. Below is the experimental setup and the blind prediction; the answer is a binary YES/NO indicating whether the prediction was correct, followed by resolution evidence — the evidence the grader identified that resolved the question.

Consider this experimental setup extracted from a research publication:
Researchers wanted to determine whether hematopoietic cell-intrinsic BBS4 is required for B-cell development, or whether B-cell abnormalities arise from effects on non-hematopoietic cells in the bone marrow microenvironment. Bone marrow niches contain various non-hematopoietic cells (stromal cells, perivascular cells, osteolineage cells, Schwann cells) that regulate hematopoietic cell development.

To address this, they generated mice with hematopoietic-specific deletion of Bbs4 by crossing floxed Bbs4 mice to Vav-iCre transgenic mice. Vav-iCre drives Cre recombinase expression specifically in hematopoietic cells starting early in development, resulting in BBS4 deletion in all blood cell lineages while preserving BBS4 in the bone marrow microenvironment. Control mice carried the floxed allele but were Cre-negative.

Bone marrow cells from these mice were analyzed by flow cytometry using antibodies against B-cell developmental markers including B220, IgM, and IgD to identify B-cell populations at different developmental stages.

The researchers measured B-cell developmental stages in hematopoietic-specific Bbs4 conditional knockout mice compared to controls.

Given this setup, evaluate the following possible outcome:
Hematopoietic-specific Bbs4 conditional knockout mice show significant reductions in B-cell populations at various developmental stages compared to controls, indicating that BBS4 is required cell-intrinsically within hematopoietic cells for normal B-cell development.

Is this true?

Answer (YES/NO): NO